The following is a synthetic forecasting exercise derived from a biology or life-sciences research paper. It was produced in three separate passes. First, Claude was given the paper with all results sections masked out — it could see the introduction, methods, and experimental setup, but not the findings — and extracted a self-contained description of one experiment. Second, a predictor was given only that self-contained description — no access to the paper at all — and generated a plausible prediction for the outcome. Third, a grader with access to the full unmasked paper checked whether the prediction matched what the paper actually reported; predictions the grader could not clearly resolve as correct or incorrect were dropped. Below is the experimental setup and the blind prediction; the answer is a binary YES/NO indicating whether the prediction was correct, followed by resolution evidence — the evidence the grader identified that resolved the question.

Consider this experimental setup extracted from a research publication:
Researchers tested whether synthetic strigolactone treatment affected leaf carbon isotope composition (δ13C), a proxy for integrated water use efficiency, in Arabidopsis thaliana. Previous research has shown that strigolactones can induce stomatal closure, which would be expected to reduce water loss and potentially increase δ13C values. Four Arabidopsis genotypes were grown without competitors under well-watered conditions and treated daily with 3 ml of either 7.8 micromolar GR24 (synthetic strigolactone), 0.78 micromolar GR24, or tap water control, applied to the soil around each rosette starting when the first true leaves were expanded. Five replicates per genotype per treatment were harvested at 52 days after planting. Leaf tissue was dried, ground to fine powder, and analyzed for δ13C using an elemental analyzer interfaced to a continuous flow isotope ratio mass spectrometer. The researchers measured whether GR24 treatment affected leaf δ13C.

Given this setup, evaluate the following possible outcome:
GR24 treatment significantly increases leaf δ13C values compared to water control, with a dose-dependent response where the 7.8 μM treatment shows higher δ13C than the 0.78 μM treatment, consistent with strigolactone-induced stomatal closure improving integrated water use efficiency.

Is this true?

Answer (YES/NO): YES